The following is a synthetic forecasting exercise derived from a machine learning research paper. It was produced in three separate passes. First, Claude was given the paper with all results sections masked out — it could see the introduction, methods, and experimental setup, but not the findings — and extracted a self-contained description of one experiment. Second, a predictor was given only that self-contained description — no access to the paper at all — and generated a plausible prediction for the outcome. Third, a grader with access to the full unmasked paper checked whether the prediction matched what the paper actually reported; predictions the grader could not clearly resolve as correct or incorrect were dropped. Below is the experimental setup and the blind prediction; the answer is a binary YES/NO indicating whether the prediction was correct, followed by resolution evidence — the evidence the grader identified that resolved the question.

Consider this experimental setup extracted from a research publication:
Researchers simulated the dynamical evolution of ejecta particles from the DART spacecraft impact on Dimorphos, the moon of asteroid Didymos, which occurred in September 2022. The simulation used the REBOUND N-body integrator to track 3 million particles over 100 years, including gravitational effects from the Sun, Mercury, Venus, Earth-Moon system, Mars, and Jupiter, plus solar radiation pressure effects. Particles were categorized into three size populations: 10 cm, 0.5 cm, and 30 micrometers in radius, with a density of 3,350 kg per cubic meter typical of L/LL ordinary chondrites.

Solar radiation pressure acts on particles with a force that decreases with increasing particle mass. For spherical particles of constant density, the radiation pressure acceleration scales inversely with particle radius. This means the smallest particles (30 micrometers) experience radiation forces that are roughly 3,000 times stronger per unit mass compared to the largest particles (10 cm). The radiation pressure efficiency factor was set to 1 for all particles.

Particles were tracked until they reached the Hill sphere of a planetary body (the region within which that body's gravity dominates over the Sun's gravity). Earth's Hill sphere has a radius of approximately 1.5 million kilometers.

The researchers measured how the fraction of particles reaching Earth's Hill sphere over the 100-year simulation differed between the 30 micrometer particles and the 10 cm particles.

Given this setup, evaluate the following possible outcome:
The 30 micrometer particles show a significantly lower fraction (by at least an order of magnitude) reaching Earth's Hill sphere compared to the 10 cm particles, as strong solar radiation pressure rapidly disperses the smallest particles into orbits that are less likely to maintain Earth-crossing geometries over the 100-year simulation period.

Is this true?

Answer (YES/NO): NO